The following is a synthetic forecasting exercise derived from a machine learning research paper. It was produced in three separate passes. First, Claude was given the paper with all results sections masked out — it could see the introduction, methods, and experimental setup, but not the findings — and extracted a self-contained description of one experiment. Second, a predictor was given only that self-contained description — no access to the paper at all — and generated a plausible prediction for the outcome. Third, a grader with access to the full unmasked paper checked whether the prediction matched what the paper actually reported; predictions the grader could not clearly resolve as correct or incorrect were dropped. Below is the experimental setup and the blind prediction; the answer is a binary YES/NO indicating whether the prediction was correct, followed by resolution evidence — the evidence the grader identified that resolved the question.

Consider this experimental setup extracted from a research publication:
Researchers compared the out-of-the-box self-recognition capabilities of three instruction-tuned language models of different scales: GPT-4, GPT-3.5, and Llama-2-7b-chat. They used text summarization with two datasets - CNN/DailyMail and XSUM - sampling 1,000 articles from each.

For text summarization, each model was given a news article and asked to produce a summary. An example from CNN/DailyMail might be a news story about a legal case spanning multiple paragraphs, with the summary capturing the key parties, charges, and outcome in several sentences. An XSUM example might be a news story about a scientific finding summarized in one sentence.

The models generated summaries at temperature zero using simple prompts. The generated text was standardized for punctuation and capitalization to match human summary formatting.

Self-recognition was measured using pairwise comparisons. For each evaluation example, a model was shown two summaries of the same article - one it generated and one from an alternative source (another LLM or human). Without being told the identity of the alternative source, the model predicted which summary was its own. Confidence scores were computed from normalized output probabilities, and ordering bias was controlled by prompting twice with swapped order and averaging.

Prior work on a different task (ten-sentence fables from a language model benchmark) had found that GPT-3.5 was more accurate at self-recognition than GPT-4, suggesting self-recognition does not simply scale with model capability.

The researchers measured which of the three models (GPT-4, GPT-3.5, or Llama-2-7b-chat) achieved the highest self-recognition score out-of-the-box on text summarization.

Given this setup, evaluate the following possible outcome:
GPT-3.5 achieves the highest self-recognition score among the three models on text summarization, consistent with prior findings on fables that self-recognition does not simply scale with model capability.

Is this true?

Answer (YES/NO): NO